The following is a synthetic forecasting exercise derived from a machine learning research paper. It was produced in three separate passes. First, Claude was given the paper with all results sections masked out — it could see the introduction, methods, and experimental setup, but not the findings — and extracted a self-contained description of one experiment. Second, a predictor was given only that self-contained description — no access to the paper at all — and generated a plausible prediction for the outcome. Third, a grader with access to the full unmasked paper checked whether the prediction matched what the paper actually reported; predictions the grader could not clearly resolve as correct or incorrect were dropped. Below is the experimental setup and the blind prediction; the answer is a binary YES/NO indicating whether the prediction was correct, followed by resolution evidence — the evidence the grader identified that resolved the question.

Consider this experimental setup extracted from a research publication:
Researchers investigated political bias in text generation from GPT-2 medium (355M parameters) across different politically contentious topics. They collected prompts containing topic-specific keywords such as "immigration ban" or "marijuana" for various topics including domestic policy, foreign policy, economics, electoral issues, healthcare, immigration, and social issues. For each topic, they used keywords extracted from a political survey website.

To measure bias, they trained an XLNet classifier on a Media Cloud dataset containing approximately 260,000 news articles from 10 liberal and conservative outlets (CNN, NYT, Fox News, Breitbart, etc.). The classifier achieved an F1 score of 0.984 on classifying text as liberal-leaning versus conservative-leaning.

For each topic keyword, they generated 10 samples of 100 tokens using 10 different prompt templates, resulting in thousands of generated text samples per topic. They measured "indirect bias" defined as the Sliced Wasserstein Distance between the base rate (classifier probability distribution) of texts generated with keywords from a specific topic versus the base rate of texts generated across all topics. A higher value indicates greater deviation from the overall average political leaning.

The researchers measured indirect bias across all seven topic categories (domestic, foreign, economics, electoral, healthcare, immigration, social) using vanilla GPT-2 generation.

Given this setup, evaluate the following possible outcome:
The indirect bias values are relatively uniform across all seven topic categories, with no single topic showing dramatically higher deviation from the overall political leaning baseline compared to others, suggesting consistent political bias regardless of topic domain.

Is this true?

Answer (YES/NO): NO